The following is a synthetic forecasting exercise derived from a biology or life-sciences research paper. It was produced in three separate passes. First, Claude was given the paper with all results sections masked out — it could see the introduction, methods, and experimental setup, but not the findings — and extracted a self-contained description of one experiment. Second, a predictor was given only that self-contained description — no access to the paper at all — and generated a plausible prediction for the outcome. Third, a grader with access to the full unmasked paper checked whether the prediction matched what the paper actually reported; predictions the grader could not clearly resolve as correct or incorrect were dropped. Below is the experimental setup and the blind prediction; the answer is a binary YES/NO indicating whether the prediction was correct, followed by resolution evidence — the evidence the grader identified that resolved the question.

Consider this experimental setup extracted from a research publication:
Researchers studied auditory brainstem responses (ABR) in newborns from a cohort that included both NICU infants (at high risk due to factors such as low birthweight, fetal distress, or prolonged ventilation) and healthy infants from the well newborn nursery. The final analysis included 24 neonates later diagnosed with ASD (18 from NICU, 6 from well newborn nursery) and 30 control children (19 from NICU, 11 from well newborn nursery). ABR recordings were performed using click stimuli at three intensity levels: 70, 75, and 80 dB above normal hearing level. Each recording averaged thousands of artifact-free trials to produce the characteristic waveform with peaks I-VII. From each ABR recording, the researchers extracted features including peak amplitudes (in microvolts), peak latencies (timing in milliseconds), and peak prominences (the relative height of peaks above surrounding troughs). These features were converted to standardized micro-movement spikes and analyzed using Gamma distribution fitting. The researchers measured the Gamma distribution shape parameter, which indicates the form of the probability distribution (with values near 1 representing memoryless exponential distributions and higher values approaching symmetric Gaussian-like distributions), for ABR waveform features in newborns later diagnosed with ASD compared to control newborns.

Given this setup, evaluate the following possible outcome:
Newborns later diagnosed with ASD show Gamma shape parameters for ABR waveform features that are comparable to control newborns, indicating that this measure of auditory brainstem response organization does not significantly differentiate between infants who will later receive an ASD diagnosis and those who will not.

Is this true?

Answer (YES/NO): NO